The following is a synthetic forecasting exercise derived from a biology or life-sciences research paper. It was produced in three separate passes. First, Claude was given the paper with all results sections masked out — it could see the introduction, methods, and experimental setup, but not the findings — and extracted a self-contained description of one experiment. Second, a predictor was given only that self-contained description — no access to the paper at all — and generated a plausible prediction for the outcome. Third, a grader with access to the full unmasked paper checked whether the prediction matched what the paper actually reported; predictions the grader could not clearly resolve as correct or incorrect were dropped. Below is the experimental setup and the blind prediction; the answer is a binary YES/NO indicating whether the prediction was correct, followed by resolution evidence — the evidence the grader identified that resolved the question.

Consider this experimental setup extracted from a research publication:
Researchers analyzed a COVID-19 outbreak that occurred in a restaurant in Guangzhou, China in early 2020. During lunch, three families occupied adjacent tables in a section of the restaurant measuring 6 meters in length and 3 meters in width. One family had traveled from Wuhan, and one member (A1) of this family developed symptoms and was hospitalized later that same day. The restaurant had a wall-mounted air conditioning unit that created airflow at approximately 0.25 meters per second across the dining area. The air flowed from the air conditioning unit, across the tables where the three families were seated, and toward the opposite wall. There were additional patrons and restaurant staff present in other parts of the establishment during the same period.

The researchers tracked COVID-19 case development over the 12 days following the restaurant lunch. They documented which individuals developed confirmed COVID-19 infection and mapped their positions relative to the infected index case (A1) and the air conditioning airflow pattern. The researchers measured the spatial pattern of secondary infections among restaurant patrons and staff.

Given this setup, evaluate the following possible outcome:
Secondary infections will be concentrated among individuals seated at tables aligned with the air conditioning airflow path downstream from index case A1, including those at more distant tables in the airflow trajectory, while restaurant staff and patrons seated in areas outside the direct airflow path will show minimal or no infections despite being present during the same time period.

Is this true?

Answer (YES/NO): YES